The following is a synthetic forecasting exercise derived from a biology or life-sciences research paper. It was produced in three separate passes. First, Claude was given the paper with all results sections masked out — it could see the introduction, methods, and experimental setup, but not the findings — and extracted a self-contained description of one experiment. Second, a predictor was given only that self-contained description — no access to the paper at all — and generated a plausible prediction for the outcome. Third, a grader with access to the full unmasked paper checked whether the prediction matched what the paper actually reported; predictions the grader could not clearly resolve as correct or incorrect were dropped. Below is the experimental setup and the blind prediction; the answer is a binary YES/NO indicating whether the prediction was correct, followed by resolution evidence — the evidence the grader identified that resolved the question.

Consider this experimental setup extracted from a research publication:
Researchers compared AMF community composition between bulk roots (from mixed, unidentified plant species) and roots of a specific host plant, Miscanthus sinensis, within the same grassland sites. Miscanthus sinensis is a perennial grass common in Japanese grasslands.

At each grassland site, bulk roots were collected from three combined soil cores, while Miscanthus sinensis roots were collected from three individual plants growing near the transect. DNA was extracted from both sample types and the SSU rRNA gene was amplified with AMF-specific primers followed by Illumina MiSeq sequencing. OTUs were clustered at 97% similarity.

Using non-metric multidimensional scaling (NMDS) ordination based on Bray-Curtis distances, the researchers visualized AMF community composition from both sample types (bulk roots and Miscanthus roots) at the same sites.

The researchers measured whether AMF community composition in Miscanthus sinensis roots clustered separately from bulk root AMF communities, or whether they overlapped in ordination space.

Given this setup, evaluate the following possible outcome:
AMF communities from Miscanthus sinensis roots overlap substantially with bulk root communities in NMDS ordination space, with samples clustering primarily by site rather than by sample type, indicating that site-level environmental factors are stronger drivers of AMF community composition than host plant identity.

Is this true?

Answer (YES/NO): YES